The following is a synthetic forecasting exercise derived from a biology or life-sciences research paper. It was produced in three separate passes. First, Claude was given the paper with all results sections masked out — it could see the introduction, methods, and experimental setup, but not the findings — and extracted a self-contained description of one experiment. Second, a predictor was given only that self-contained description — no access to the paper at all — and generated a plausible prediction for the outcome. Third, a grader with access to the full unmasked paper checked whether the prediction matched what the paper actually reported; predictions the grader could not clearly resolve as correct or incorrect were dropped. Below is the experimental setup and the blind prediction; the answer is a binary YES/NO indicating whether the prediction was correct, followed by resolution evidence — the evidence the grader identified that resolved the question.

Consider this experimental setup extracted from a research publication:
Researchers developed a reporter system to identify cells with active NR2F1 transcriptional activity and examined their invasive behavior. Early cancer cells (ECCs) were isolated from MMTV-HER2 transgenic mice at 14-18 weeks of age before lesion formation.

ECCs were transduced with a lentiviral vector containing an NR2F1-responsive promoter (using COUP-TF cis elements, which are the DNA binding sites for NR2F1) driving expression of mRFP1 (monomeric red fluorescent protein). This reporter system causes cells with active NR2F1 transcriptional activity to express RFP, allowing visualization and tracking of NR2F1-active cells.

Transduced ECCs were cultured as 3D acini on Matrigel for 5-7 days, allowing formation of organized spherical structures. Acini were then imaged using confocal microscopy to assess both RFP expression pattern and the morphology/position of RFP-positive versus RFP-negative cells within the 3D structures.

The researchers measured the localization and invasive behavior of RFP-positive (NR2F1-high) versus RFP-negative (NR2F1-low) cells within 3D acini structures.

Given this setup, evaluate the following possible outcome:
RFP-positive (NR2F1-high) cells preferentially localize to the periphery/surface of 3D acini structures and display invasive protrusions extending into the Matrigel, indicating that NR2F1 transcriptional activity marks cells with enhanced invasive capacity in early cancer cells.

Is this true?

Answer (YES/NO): NO